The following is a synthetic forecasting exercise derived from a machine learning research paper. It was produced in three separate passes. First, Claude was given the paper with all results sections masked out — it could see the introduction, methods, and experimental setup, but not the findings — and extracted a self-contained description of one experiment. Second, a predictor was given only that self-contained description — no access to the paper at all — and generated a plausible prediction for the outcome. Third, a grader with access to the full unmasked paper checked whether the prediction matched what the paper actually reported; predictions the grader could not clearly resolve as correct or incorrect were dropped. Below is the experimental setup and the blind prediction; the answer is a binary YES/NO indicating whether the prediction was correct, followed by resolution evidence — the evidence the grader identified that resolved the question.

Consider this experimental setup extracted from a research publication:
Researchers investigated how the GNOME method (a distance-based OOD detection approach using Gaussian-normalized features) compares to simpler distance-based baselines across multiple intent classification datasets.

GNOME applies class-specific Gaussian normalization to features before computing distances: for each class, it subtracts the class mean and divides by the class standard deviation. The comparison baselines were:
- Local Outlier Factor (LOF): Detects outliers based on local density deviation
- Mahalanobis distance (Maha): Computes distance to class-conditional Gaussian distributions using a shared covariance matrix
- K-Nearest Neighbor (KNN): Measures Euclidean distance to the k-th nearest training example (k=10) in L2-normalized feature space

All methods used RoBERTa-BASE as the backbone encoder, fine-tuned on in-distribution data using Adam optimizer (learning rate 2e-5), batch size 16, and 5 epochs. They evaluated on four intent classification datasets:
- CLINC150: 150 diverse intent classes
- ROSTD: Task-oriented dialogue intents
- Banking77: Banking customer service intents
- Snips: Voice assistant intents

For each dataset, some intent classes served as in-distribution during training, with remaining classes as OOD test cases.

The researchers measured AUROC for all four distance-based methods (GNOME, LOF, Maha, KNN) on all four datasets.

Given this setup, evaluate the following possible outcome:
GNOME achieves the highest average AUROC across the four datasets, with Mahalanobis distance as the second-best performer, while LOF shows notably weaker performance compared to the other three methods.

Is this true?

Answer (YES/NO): NO